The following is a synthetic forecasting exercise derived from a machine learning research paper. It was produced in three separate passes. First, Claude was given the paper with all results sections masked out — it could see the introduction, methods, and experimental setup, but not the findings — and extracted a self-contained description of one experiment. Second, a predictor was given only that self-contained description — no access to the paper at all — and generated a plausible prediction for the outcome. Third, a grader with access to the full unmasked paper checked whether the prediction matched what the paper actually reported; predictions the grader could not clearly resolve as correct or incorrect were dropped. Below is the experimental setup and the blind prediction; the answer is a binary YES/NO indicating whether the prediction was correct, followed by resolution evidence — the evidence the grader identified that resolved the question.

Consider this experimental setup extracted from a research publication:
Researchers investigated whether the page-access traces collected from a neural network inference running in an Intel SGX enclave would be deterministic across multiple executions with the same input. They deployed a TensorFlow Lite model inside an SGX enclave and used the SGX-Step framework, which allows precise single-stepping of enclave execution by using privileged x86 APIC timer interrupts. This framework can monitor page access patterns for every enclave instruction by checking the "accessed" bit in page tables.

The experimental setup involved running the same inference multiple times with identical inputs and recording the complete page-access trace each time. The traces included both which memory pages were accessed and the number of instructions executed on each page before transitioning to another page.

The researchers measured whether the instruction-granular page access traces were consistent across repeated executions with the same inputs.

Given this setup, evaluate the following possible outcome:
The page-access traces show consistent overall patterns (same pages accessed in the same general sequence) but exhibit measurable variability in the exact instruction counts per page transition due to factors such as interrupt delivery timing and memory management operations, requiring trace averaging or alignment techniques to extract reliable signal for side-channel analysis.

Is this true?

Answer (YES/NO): NO